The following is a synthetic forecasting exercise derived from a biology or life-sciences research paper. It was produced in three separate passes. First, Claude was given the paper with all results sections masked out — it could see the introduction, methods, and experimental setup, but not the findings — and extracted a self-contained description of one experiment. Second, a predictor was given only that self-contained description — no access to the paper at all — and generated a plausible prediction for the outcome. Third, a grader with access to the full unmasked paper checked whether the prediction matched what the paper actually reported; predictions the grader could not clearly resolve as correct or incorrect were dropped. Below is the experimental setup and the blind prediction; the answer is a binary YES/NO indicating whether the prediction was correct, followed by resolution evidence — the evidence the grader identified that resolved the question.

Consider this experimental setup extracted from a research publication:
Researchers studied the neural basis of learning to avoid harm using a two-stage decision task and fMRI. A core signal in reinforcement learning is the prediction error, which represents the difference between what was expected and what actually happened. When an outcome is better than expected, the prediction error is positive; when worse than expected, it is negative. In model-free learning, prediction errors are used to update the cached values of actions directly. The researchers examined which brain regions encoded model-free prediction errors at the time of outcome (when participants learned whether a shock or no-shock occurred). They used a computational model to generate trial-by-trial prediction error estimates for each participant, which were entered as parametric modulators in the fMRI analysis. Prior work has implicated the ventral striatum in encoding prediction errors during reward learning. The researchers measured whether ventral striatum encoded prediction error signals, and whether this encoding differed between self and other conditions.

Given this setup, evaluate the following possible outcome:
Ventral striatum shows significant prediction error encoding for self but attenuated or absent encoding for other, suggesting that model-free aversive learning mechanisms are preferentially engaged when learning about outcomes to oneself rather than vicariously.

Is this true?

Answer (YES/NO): NO